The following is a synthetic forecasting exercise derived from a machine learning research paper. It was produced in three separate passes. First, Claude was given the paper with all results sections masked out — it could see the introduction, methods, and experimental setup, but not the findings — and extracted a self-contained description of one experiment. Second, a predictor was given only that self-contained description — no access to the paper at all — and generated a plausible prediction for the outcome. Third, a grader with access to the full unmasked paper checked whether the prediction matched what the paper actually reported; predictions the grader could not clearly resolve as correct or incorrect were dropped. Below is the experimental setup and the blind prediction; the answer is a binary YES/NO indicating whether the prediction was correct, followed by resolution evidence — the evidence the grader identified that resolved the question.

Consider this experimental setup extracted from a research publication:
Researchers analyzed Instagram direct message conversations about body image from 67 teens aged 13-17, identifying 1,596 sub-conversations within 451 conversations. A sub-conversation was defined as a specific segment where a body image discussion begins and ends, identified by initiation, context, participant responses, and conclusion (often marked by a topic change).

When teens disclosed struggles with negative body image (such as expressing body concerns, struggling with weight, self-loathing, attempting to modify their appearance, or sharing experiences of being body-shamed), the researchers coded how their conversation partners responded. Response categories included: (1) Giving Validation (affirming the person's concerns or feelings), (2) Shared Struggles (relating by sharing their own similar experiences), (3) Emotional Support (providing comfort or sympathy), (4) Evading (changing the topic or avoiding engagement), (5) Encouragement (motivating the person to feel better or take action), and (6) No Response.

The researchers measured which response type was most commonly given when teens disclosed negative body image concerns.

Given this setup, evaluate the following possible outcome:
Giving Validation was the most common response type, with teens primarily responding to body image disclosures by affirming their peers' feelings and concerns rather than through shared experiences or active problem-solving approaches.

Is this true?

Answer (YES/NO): YES